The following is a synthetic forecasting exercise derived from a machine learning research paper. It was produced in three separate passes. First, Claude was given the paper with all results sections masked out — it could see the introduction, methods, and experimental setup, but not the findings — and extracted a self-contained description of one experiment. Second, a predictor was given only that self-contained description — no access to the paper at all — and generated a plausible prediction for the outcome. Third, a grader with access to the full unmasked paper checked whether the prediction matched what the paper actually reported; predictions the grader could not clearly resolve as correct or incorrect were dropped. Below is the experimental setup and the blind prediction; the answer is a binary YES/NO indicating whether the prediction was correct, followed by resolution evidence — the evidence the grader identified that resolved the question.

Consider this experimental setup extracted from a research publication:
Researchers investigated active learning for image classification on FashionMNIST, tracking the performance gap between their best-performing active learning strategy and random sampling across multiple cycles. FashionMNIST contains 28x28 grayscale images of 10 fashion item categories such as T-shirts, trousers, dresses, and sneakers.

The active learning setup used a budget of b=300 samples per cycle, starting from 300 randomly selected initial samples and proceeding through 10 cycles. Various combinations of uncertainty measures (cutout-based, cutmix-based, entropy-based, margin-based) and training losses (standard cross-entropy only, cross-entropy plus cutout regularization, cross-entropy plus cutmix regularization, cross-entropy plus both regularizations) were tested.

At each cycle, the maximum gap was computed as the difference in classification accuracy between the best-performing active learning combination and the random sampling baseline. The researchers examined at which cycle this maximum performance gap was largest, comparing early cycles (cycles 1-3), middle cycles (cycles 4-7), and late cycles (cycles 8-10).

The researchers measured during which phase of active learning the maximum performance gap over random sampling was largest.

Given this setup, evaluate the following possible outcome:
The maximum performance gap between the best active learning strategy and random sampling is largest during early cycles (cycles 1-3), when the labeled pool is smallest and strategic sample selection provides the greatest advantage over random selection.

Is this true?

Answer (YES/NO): YES